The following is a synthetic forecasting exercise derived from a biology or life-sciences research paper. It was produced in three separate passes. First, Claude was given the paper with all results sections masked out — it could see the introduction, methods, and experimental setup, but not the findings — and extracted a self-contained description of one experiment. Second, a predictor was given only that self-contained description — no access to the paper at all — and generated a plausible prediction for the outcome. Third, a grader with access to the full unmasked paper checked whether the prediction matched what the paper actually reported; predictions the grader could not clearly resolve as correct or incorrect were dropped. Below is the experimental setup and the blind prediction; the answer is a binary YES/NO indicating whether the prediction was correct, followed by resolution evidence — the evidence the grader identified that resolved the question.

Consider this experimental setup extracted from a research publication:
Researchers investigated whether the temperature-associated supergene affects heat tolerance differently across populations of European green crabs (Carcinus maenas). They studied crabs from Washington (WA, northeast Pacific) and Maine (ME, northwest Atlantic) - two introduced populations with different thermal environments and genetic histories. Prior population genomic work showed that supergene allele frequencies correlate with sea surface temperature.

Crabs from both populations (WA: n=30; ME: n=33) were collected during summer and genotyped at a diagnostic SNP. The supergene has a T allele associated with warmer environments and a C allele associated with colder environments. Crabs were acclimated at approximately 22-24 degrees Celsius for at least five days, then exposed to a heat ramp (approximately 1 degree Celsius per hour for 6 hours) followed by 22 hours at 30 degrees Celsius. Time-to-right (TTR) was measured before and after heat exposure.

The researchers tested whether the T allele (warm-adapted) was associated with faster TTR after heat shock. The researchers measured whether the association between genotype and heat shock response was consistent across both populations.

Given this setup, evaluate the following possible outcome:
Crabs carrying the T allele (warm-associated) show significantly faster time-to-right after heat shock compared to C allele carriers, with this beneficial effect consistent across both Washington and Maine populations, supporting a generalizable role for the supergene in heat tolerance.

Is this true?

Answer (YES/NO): NO